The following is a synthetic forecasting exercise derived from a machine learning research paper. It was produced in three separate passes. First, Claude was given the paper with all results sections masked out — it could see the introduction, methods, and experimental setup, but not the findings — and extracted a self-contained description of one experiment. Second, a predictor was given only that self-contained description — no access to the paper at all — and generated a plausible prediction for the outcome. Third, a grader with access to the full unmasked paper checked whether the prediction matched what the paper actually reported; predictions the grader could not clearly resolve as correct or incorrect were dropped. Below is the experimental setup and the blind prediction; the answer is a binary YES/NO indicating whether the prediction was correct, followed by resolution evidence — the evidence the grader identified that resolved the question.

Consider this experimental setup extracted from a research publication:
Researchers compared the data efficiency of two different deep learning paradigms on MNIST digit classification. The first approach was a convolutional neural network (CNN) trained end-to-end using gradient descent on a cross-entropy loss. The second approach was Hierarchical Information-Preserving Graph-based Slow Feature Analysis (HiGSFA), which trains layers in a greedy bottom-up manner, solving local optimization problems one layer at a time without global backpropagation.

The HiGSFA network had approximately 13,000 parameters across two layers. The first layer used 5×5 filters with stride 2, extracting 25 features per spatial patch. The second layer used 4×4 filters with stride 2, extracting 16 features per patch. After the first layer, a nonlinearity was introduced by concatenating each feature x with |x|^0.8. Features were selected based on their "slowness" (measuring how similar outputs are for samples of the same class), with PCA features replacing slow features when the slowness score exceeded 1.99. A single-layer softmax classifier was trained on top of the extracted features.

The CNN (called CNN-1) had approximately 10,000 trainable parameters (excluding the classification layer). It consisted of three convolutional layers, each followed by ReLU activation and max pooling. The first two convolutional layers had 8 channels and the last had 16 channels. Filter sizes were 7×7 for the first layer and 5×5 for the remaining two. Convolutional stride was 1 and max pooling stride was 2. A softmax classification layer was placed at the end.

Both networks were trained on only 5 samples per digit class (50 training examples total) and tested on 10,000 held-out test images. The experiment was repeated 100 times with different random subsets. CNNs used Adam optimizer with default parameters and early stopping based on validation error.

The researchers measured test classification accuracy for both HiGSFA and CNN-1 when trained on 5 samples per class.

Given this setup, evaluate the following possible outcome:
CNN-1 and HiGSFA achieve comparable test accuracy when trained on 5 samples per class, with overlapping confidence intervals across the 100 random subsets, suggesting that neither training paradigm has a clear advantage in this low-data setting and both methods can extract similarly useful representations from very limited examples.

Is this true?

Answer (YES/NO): NO